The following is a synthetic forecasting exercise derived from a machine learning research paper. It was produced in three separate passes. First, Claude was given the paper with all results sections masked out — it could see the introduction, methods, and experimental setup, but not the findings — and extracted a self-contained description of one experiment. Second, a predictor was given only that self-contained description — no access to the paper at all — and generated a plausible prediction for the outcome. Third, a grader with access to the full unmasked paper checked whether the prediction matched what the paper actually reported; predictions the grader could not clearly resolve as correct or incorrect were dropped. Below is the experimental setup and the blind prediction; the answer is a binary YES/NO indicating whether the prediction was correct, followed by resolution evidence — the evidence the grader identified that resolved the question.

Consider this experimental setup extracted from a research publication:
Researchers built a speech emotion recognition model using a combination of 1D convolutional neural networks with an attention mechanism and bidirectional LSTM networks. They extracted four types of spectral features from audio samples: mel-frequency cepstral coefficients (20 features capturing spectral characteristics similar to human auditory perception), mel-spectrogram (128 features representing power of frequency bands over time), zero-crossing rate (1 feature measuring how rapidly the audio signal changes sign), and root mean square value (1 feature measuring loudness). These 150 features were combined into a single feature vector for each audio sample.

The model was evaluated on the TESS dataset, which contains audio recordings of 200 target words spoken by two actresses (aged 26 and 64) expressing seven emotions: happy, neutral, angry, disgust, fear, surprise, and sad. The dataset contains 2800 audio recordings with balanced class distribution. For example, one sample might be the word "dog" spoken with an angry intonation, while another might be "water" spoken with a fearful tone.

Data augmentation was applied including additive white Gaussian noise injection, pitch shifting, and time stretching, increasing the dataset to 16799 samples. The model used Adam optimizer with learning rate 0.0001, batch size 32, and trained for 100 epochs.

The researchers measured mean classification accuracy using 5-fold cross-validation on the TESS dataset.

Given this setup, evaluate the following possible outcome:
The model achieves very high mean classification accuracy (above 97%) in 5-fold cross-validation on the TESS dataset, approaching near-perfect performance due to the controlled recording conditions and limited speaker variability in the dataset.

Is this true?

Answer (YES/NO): YES